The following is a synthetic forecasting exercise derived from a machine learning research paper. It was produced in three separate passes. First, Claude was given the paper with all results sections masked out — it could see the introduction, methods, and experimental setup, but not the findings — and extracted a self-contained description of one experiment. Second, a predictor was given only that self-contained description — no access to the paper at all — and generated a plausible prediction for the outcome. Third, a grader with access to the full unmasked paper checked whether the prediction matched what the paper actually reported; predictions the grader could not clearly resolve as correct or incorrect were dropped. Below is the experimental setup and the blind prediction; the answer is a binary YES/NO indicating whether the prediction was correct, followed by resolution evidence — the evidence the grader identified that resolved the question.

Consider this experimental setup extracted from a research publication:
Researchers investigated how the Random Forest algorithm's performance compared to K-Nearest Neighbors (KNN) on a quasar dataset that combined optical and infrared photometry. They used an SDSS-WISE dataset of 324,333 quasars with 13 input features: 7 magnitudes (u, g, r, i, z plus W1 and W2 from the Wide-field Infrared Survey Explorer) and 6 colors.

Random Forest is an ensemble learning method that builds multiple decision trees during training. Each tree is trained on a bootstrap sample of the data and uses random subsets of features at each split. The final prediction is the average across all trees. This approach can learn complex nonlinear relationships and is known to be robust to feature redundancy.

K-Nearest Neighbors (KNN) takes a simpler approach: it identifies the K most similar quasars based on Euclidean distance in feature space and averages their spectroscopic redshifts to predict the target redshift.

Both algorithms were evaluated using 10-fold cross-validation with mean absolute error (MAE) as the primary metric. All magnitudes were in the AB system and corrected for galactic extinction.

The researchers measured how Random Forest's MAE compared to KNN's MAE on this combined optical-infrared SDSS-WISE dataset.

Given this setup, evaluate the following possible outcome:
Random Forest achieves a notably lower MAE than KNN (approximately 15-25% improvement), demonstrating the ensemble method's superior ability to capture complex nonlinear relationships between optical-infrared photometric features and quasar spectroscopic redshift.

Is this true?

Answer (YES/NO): NO